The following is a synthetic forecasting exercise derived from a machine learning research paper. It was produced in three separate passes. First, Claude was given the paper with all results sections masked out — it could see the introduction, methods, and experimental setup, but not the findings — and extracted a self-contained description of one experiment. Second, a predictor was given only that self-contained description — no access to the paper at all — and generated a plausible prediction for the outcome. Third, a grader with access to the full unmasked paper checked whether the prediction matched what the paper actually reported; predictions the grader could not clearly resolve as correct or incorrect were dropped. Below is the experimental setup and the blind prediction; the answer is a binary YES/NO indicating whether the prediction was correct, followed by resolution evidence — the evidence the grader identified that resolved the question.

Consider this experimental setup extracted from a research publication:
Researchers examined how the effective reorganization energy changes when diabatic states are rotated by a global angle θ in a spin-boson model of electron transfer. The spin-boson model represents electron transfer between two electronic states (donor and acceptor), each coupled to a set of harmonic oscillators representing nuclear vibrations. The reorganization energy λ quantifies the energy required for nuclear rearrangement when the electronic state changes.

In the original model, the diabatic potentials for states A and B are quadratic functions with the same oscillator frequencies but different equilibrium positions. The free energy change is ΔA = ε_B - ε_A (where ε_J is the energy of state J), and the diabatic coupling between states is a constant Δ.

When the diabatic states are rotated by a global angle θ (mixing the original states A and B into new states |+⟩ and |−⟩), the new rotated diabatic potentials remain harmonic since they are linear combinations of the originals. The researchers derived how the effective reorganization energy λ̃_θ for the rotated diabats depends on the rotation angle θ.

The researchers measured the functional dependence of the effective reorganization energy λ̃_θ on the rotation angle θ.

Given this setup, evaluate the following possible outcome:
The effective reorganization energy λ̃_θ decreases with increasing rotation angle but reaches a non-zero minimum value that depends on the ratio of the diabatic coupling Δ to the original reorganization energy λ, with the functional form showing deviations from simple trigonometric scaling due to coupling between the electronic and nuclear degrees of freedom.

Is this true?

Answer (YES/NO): NO